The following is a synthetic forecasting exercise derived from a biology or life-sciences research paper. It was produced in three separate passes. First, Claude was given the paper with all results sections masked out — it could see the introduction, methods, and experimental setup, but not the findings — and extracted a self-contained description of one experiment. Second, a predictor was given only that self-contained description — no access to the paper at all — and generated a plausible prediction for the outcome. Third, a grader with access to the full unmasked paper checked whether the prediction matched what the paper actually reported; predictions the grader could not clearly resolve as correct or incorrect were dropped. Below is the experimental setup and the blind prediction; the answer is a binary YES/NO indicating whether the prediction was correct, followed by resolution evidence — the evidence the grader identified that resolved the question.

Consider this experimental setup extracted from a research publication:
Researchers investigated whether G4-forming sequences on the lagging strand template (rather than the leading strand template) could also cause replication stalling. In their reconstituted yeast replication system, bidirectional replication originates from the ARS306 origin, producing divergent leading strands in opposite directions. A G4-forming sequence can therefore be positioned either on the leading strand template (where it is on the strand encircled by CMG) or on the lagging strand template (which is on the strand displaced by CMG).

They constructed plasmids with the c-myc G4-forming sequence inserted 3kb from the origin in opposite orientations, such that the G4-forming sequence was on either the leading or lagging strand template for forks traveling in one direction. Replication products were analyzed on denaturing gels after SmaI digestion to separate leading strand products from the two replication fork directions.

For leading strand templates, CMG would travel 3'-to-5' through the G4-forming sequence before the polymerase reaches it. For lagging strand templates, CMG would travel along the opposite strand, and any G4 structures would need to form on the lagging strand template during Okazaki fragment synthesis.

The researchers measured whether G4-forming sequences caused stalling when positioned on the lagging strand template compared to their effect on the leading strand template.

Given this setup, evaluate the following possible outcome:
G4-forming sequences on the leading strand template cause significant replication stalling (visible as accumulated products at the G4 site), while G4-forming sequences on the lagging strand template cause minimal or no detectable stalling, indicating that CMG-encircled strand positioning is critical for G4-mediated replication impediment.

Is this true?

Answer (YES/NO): YES